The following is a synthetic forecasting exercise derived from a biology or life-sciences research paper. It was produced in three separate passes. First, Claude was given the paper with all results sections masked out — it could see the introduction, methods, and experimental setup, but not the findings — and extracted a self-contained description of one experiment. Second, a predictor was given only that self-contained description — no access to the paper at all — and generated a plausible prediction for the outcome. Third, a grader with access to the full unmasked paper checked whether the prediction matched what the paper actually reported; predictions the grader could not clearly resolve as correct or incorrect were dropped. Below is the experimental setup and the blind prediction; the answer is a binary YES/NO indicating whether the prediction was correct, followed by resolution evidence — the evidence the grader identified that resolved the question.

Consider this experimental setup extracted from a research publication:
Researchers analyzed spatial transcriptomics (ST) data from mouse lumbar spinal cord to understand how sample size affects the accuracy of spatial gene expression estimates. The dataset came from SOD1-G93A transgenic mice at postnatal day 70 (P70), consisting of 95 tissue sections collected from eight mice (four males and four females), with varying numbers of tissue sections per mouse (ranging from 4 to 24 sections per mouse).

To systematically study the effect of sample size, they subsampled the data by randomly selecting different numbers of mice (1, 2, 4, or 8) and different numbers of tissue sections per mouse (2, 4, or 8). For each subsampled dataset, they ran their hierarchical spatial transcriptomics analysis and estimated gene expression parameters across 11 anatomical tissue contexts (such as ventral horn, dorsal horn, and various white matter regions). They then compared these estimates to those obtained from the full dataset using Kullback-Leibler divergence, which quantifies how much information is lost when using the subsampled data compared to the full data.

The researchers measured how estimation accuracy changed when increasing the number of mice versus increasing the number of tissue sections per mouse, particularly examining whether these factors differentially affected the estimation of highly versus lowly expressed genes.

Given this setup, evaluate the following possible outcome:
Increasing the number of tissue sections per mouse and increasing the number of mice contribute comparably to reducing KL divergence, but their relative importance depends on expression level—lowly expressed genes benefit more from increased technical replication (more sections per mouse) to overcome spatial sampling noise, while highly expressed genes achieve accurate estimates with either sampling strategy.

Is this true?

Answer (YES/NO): NO